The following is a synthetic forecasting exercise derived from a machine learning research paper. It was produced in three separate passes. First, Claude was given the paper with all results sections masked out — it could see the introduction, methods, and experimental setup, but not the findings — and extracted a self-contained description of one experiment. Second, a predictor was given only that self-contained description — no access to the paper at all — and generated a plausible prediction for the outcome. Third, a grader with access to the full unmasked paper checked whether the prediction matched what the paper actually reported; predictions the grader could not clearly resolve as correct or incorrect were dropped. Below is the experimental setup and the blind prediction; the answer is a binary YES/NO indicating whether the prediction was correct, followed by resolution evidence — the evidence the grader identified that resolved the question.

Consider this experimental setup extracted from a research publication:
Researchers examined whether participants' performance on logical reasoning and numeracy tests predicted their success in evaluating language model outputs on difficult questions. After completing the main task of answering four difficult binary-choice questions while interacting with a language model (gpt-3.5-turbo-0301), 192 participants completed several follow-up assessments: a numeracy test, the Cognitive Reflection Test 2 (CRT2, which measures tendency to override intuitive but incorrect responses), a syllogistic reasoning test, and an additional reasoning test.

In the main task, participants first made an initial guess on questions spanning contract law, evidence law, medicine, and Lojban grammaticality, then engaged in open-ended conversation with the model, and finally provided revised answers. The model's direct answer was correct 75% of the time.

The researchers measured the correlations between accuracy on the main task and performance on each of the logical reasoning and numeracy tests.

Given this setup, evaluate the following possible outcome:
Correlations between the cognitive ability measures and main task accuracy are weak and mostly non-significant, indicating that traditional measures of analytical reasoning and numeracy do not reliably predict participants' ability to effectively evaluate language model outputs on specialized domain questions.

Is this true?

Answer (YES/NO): NO